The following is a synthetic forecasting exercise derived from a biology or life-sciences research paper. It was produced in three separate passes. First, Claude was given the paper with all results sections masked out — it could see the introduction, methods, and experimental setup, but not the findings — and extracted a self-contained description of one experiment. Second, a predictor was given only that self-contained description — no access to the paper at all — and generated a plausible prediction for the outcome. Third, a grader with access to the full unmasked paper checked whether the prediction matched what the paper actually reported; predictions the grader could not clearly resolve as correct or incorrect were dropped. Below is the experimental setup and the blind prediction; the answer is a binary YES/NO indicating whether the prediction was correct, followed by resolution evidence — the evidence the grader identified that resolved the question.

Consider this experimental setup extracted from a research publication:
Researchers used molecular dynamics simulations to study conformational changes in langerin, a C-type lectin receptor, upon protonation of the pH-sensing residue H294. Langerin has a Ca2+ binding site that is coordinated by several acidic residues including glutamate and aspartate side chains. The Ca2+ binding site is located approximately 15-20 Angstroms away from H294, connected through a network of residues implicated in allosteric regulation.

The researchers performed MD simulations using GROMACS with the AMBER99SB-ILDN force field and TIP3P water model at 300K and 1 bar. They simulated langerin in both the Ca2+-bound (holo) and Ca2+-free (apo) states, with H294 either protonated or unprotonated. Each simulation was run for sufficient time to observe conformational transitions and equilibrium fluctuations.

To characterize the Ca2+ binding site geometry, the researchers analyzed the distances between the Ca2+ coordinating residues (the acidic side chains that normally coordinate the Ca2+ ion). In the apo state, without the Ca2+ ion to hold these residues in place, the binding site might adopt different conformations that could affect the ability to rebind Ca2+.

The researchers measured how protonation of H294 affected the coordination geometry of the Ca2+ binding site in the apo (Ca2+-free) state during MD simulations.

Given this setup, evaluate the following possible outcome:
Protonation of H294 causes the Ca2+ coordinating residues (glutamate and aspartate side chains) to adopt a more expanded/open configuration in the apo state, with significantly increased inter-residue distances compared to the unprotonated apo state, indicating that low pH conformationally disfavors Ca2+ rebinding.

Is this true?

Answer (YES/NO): NO